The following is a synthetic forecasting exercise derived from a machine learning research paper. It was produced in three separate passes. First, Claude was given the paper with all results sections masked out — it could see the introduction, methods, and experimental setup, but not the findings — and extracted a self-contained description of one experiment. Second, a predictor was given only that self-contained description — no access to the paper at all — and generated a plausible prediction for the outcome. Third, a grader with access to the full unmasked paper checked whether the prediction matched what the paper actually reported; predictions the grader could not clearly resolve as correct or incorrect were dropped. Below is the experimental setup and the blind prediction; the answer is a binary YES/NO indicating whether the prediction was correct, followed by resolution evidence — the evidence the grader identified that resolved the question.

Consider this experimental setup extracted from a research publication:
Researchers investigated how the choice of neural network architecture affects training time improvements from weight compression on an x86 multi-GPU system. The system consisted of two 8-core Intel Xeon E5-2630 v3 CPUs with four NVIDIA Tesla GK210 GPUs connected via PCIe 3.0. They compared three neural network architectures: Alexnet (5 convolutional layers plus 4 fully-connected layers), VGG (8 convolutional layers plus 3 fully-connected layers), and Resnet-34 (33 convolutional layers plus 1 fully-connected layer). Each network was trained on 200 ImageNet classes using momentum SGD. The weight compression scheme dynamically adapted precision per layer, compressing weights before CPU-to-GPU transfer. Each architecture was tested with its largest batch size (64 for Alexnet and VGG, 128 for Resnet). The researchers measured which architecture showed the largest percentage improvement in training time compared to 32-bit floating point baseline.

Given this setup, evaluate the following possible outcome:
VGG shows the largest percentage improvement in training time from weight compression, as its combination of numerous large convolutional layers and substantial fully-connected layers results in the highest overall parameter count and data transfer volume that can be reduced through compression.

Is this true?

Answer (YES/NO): YES